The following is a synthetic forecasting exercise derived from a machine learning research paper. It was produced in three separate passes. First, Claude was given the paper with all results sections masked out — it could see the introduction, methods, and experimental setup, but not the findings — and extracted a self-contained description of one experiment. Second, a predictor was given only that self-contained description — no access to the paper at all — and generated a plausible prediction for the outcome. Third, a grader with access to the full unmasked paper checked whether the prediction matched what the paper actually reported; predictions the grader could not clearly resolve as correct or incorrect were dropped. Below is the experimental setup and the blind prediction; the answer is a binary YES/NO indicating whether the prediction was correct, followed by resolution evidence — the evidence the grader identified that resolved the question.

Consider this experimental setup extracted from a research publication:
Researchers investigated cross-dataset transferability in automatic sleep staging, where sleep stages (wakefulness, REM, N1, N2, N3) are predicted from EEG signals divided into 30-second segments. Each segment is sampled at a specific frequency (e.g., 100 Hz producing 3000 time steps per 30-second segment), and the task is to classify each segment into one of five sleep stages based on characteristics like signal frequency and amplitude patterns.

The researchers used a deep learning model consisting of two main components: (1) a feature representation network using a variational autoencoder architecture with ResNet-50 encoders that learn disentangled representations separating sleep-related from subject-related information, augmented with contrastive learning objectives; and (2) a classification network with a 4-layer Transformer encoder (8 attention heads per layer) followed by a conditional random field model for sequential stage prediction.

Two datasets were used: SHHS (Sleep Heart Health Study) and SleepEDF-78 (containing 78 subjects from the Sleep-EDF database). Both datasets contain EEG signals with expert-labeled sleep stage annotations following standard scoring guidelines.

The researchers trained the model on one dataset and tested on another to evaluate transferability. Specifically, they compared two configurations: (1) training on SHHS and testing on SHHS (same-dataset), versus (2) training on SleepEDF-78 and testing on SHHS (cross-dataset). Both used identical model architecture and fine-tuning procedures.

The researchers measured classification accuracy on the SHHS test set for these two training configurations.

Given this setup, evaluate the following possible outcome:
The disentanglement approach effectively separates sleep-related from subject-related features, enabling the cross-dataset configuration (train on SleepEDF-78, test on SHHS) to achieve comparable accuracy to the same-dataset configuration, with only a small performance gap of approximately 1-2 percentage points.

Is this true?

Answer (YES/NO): NO